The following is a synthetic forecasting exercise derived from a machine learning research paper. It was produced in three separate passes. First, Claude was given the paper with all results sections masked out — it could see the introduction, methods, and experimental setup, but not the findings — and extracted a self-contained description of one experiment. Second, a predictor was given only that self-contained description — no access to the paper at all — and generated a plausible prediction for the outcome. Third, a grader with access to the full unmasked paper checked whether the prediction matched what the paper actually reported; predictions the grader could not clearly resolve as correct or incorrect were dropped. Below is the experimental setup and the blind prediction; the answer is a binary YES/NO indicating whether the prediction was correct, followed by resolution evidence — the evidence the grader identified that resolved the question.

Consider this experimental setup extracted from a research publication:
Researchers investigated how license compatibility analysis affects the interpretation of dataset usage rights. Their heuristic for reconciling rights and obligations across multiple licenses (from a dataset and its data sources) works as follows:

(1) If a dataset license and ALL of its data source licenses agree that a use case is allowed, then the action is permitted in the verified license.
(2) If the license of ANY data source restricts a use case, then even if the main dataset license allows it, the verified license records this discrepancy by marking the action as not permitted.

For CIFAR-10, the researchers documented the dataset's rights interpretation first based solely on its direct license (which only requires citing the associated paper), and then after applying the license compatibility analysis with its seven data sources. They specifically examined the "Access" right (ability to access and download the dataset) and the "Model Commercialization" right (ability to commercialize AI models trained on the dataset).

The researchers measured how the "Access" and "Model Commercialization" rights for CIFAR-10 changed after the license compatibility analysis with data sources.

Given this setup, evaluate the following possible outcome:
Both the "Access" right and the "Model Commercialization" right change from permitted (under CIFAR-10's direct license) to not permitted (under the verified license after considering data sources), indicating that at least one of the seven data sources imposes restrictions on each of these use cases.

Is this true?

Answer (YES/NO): NO